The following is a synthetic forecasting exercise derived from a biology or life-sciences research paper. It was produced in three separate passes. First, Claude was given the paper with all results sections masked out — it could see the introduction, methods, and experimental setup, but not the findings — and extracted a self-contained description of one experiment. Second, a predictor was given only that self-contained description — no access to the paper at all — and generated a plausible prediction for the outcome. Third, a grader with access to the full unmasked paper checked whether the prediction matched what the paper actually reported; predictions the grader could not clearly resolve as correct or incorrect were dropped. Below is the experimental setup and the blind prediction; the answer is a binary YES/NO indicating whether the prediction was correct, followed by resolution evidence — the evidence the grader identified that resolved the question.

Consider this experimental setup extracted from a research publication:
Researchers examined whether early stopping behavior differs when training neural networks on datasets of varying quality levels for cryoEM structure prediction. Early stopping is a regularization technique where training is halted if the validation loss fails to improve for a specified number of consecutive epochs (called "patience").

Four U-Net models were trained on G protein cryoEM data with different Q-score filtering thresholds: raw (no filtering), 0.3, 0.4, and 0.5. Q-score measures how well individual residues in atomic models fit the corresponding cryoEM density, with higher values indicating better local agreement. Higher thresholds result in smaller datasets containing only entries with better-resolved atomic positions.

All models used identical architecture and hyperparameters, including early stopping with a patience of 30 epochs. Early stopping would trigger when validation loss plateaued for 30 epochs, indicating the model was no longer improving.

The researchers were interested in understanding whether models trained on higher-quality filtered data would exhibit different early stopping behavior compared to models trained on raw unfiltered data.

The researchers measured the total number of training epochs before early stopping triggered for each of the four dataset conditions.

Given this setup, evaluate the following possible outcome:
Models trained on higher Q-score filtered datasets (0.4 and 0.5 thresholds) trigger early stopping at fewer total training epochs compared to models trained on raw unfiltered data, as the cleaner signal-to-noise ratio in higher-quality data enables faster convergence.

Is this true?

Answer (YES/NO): YES